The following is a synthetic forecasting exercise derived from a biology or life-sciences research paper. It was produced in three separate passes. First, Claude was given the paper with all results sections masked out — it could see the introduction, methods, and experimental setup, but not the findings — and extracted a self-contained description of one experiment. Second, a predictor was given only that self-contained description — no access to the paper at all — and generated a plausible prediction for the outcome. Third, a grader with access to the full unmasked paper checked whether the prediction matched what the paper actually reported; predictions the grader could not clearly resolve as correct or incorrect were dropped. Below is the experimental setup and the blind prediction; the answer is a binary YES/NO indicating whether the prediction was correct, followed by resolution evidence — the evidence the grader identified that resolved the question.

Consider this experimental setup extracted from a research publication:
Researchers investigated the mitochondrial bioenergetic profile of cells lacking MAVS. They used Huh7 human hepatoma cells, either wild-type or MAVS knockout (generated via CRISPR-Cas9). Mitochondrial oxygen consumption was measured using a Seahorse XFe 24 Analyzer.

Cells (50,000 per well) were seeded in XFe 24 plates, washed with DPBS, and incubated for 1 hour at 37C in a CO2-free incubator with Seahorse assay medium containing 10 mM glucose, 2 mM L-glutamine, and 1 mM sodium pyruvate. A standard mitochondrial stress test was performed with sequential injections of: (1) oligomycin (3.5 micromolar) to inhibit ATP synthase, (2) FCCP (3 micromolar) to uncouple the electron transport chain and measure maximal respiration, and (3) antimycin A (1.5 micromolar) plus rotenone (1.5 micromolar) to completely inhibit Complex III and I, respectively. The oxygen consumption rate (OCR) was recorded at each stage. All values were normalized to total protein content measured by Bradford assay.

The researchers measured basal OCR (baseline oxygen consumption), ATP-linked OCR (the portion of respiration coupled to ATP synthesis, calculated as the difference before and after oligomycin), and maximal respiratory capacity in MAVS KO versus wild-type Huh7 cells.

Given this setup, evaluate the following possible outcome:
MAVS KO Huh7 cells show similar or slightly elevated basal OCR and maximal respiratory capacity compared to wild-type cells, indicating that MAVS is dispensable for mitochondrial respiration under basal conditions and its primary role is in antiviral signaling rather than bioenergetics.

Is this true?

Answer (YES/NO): NO